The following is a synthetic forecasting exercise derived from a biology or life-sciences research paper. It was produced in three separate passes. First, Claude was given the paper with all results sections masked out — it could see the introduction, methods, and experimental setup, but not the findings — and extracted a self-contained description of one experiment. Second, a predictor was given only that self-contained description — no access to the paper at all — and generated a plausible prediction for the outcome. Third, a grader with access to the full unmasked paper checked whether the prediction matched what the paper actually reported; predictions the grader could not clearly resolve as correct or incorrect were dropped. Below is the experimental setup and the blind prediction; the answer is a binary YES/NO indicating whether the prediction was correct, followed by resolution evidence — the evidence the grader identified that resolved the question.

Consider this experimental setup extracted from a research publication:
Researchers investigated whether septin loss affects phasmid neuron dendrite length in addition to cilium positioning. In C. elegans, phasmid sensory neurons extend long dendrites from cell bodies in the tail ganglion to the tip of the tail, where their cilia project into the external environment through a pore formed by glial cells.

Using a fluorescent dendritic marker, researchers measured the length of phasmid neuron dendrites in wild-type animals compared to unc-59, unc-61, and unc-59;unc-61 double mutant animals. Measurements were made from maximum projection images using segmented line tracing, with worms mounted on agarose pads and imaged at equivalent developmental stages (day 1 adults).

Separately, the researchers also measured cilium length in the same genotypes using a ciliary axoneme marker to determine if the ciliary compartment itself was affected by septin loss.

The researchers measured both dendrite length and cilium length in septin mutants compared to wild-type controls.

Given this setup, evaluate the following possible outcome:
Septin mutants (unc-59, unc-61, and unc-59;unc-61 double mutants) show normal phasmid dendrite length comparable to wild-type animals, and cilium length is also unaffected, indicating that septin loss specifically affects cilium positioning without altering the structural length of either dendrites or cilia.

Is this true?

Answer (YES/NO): NO